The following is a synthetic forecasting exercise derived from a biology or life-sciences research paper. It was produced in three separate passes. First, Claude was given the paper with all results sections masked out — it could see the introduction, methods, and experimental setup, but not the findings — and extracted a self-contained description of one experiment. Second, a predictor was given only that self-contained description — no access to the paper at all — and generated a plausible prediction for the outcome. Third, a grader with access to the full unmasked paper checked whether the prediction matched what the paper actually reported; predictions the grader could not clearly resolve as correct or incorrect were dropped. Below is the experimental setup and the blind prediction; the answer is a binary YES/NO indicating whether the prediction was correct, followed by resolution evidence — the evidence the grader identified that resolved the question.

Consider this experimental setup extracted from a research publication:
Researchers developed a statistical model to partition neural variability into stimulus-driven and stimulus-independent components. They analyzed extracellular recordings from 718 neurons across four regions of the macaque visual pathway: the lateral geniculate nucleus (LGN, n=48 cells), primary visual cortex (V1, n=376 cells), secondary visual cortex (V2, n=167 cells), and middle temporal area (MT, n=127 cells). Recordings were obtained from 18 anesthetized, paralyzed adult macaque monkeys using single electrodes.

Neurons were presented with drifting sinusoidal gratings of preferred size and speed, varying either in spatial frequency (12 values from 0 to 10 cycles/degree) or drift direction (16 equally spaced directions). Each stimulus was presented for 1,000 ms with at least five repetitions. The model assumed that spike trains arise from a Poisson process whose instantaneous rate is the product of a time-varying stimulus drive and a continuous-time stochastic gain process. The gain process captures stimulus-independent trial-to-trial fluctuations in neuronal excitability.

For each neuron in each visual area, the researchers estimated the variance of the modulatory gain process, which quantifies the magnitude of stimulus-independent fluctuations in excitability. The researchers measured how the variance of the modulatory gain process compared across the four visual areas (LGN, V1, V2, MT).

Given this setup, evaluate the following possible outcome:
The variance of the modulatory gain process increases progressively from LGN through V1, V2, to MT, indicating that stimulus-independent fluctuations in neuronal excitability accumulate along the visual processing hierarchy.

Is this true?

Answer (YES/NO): NO